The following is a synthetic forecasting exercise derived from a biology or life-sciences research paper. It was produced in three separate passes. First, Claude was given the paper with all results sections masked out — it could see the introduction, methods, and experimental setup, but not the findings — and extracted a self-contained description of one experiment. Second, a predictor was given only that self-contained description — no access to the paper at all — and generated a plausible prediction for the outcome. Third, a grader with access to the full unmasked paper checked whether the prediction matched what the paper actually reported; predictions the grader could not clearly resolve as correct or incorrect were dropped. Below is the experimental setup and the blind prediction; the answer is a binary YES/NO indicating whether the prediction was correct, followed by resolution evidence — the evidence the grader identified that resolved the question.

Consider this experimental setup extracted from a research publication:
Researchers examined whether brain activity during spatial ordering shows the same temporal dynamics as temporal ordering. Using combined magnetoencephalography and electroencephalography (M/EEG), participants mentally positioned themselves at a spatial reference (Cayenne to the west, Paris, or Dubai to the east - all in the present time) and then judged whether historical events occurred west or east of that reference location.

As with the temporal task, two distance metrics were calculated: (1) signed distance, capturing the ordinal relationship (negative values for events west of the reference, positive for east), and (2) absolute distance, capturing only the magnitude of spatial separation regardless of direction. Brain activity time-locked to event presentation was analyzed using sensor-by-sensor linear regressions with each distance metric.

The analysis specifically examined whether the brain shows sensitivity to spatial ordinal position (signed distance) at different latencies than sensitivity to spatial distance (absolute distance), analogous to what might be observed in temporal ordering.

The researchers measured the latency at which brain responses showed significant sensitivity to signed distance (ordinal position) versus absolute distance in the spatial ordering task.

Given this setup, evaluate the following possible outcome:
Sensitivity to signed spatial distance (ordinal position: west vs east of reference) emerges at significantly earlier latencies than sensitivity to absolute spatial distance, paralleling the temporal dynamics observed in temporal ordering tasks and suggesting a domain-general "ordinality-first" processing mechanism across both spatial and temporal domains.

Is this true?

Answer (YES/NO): NO